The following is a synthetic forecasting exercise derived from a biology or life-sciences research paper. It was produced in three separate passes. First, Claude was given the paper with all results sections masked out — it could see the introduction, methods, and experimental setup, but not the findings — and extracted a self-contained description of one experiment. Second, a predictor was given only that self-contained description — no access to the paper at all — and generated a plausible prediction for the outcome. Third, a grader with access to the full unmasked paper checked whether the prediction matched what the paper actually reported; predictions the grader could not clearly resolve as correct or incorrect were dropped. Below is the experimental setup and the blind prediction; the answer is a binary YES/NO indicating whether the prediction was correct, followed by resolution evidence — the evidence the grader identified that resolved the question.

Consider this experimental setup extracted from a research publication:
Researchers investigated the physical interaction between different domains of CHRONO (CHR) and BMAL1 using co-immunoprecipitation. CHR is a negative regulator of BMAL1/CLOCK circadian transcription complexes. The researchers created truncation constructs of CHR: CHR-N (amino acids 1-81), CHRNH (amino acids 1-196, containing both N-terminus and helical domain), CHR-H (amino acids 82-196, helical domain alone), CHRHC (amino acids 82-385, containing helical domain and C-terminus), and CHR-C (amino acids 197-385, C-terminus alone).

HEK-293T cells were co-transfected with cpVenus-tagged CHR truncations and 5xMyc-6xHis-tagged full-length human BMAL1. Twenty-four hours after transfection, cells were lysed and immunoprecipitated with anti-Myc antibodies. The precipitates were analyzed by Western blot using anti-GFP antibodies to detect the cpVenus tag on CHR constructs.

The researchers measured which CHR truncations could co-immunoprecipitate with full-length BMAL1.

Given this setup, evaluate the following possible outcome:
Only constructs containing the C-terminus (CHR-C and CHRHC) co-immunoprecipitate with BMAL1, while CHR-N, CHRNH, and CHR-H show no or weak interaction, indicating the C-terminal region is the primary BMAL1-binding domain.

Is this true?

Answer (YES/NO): NO